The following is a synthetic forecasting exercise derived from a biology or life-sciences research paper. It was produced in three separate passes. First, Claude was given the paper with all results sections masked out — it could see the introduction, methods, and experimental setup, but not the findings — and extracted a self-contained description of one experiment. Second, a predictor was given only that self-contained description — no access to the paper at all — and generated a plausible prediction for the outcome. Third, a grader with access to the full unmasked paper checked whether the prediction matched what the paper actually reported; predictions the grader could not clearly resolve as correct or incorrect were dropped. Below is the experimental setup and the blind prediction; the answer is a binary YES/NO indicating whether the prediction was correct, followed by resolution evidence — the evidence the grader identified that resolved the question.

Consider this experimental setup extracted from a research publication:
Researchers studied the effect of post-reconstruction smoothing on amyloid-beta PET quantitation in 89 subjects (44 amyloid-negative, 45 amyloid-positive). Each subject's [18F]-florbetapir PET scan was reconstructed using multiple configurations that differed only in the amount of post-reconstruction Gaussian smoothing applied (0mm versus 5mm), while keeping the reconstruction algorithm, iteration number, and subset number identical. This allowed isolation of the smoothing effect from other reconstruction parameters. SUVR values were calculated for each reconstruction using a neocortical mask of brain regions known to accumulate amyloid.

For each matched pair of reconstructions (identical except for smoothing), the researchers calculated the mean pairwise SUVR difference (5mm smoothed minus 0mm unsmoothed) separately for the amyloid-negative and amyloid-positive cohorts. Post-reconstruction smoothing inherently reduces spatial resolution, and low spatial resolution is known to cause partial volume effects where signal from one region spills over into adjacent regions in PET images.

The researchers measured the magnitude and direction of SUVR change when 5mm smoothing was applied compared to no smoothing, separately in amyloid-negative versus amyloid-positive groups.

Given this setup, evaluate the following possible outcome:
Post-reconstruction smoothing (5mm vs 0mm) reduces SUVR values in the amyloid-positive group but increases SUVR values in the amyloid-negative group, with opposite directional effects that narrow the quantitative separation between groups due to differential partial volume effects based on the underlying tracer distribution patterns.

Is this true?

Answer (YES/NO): NO